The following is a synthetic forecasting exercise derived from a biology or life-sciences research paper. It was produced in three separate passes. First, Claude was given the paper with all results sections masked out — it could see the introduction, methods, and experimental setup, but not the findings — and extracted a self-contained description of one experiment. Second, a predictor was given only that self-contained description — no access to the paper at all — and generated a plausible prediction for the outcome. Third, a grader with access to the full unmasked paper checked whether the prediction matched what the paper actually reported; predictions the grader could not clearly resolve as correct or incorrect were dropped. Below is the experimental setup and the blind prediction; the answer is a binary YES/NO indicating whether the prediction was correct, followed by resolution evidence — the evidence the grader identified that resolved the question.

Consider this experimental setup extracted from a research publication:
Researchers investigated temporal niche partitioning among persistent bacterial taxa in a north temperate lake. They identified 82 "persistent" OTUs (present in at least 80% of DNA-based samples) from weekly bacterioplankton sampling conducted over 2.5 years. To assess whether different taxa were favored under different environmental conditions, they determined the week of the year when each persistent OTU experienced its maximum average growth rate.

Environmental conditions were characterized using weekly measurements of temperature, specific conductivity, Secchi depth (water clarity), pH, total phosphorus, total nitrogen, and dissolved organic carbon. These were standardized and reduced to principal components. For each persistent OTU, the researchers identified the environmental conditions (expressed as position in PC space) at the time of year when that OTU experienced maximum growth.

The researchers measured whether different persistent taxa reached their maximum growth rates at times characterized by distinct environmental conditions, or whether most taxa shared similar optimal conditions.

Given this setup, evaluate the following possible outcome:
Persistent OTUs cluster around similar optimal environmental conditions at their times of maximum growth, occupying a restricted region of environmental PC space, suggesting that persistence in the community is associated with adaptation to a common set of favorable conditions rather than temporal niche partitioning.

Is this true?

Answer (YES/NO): NO